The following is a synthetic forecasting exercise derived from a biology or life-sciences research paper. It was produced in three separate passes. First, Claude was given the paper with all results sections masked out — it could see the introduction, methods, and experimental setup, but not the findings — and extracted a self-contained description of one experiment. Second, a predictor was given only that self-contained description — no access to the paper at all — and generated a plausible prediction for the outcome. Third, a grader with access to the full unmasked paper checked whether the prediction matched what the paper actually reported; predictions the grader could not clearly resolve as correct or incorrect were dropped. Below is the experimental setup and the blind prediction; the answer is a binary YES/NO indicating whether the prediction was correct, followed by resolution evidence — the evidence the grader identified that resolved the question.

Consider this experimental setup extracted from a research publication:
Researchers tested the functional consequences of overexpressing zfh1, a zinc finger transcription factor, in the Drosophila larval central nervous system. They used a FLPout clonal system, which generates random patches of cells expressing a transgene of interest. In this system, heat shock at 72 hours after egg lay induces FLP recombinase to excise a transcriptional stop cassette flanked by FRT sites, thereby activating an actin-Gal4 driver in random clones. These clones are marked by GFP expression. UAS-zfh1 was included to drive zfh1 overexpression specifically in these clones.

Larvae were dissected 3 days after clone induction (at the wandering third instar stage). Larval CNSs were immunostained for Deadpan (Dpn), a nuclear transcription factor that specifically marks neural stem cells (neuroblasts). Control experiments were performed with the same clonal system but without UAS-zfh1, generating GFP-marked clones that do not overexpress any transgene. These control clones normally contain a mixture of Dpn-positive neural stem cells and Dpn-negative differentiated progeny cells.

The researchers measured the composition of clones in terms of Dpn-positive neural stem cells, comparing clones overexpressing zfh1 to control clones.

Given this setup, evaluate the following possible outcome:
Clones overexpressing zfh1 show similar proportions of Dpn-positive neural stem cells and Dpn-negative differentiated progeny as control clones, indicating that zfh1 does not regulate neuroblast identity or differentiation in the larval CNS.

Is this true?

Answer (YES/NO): NO